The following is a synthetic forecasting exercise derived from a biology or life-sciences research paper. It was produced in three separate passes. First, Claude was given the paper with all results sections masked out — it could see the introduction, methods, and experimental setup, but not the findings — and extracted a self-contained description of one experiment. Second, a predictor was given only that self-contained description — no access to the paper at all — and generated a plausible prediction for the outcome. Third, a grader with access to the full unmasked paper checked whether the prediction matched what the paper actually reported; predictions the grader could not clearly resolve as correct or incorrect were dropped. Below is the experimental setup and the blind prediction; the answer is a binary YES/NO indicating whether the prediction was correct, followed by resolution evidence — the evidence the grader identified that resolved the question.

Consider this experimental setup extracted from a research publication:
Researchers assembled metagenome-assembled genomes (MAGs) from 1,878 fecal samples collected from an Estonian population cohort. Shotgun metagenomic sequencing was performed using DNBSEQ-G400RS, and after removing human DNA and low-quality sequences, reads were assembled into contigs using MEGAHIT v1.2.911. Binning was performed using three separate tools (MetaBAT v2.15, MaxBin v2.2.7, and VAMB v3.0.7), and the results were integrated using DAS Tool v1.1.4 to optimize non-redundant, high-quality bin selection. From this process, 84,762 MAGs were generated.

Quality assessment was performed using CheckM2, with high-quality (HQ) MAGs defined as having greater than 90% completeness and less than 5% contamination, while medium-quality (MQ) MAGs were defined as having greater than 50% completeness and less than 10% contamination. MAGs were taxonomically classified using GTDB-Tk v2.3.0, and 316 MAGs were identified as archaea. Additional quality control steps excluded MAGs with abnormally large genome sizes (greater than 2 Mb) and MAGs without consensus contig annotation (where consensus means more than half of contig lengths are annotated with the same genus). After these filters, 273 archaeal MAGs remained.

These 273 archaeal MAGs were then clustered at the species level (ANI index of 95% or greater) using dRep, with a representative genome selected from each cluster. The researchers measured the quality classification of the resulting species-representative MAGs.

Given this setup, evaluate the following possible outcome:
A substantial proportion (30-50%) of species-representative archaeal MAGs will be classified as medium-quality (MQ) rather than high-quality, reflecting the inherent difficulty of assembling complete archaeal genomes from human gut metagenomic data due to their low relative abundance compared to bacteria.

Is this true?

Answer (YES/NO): NO